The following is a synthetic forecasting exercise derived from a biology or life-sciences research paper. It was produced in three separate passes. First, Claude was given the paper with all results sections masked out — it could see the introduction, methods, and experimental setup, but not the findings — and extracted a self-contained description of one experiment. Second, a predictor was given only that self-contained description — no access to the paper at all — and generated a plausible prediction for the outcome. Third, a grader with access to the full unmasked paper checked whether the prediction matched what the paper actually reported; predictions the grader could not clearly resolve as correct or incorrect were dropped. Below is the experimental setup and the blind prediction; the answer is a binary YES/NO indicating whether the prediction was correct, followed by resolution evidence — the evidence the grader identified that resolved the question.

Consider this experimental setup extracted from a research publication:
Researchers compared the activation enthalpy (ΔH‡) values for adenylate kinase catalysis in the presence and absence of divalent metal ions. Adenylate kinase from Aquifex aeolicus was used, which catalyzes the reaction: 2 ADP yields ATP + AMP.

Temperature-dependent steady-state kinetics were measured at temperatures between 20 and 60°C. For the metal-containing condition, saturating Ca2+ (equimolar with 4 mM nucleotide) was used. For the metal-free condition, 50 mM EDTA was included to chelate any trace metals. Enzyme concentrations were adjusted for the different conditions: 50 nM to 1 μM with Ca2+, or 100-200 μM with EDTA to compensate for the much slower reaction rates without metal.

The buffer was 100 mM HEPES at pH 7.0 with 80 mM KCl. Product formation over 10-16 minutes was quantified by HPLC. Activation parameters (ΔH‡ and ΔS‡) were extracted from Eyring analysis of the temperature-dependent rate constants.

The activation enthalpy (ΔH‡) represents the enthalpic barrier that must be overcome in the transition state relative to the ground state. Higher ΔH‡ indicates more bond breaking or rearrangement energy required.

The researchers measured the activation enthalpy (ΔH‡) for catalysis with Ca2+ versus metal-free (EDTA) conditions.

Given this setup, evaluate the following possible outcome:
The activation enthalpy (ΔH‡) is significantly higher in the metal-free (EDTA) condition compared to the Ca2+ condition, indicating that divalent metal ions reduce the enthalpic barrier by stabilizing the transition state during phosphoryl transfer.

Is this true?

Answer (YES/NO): YES